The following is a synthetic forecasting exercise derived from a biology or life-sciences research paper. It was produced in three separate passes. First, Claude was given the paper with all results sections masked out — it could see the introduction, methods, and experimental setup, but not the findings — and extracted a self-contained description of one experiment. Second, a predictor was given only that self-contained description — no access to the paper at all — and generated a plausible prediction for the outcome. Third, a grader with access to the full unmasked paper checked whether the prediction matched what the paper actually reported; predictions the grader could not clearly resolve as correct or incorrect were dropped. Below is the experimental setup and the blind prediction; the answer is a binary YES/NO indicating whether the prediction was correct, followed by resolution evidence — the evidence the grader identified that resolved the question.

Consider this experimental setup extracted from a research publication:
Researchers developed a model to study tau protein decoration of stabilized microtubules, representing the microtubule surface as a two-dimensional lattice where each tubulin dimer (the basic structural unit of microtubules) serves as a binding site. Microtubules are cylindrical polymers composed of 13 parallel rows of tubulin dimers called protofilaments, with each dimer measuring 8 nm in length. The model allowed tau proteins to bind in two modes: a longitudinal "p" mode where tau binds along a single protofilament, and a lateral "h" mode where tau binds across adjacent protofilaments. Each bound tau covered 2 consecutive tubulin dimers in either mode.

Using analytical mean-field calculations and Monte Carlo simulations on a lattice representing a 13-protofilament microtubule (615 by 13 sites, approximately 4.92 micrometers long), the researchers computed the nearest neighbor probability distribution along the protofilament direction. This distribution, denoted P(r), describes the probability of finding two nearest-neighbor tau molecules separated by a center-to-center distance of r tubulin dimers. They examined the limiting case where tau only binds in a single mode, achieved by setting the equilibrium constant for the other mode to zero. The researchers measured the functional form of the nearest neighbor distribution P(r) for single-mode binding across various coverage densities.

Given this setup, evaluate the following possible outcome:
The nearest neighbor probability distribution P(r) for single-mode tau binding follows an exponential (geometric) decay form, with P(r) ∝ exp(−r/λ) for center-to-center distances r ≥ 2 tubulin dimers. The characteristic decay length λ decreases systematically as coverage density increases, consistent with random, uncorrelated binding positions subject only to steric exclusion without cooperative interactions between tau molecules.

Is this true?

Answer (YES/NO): YES